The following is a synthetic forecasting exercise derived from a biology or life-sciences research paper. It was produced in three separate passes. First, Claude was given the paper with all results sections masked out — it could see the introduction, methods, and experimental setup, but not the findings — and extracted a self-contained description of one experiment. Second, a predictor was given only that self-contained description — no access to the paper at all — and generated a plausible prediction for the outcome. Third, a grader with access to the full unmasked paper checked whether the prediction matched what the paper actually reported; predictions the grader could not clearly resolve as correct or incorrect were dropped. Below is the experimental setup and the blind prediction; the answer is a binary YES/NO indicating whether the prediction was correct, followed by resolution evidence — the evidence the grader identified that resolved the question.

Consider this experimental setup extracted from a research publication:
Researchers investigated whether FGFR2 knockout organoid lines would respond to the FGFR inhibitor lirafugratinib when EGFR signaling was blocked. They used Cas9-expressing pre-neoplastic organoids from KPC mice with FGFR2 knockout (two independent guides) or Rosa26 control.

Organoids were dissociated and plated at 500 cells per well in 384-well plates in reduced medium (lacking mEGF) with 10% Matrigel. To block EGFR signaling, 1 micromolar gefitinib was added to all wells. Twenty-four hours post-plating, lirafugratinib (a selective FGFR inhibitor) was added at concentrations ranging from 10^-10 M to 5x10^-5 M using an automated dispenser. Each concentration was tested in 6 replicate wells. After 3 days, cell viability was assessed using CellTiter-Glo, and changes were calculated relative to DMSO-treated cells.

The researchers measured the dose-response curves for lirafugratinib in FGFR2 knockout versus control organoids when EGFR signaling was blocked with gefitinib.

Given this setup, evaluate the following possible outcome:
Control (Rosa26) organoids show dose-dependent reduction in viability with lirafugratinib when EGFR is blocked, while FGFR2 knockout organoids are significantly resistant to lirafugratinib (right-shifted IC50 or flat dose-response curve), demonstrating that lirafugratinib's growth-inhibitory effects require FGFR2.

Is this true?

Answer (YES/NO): YES